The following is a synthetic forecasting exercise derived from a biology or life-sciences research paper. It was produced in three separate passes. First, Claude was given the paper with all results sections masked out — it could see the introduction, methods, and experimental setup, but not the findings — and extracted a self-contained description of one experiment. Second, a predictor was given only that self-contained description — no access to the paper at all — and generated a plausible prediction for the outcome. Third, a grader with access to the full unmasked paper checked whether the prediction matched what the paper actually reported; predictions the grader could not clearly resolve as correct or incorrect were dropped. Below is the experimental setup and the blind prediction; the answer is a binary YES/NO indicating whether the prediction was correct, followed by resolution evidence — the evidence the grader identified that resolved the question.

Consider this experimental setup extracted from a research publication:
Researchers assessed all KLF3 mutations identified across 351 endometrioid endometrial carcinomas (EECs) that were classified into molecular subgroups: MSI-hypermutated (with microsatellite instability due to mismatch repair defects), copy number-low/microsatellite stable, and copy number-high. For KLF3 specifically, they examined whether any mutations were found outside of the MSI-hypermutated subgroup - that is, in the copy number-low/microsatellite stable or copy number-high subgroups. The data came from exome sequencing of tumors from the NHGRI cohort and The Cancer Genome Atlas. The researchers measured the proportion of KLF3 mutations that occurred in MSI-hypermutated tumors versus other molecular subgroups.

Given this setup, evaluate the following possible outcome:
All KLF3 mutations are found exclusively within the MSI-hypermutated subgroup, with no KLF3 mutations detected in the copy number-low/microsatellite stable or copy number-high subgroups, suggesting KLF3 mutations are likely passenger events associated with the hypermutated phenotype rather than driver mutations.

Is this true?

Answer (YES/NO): NO